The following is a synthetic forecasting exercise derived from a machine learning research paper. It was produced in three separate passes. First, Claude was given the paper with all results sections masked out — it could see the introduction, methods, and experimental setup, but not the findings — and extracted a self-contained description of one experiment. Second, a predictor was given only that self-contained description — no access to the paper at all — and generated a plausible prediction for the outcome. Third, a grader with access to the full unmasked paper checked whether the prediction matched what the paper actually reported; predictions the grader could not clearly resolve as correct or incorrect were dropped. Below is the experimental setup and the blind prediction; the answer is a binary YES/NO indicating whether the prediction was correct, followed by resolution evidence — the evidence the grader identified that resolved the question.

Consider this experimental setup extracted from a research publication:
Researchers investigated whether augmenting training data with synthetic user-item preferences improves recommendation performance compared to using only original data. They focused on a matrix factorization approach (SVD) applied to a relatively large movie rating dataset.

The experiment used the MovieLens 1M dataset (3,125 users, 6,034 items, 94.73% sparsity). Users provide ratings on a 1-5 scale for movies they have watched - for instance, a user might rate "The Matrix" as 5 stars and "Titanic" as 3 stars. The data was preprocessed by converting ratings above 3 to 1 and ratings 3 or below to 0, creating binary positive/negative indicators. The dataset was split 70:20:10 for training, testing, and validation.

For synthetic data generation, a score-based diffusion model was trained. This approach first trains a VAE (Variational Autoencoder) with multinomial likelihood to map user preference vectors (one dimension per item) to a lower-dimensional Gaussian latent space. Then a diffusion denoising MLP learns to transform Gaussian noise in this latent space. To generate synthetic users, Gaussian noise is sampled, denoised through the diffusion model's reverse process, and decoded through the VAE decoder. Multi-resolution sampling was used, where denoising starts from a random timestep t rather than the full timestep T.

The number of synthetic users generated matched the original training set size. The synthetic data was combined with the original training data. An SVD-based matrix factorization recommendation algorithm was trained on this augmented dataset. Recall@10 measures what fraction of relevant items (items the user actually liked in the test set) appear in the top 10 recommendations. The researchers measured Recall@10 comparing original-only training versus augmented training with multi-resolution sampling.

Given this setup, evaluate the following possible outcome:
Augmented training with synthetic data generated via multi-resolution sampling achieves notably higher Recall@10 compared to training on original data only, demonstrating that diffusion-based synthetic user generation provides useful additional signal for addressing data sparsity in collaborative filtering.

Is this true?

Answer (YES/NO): NO